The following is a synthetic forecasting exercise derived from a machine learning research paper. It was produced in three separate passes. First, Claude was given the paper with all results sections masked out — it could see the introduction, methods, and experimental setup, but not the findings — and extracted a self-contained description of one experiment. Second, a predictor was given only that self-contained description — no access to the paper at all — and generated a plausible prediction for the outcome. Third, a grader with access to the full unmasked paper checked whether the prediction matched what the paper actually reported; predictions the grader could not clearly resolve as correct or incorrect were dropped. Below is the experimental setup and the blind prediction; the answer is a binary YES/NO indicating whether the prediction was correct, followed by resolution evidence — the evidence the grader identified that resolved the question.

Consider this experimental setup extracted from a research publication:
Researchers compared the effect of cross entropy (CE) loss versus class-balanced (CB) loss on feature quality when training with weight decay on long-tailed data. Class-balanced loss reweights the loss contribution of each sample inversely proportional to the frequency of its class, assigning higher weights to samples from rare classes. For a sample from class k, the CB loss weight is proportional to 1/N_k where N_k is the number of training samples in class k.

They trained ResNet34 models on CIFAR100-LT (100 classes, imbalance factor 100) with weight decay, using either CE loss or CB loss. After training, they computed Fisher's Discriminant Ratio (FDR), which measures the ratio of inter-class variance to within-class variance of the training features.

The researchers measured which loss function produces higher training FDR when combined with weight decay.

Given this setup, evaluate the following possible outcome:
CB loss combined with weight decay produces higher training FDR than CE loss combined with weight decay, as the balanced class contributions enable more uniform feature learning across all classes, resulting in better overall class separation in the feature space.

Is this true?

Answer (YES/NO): NO